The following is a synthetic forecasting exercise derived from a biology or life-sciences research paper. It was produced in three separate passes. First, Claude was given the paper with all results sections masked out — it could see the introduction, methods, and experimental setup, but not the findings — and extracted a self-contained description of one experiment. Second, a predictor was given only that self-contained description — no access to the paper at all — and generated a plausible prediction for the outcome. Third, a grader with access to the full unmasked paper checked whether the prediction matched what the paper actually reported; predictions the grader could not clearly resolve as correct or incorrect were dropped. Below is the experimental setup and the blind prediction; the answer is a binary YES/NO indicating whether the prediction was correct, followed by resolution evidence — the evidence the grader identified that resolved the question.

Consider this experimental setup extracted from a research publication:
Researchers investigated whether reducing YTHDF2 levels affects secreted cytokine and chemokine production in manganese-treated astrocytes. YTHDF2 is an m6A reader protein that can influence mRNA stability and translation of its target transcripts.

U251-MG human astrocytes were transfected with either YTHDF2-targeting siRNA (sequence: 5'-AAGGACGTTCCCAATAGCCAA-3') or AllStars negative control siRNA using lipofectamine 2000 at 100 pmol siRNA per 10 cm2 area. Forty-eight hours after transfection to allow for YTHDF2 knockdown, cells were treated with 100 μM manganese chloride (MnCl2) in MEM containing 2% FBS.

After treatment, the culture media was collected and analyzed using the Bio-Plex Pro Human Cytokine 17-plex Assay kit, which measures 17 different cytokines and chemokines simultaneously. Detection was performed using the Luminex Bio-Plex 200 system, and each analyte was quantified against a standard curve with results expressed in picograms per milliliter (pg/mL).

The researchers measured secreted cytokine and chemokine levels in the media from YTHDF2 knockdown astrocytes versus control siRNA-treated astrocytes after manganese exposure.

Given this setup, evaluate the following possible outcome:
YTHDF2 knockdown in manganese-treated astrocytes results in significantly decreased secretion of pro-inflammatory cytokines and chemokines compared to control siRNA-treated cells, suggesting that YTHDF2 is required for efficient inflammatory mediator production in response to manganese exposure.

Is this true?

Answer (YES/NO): NO